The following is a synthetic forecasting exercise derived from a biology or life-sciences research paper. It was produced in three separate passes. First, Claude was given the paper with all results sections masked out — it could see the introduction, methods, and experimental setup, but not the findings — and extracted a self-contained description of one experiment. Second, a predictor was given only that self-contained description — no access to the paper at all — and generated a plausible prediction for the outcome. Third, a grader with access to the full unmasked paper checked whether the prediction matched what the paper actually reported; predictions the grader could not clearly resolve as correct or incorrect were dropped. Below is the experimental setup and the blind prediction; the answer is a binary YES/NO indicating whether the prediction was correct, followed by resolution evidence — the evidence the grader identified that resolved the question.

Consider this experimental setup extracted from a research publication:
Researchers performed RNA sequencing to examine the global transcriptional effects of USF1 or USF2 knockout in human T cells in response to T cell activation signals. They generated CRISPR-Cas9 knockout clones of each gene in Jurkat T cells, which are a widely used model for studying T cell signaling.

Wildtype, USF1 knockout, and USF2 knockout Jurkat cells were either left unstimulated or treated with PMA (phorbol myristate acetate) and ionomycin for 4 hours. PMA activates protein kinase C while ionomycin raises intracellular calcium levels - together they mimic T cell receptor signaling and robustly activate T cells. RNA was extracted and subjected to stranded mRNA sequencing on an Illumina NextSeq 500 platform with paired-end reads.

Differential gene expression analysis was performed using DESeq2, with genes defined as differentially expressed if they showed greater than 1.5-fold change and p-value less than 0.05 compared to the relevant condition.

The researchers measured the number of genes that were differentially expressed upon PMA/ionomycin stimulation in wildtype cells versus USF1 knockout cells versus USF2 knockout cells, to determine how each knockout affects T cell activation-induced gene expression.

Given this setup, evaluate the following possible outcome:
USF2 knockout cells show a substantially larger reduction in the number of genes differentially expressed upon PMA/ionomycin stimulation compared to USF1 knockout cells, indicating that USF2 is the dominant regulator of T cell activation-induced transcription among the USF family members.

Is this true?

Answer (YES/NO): YES